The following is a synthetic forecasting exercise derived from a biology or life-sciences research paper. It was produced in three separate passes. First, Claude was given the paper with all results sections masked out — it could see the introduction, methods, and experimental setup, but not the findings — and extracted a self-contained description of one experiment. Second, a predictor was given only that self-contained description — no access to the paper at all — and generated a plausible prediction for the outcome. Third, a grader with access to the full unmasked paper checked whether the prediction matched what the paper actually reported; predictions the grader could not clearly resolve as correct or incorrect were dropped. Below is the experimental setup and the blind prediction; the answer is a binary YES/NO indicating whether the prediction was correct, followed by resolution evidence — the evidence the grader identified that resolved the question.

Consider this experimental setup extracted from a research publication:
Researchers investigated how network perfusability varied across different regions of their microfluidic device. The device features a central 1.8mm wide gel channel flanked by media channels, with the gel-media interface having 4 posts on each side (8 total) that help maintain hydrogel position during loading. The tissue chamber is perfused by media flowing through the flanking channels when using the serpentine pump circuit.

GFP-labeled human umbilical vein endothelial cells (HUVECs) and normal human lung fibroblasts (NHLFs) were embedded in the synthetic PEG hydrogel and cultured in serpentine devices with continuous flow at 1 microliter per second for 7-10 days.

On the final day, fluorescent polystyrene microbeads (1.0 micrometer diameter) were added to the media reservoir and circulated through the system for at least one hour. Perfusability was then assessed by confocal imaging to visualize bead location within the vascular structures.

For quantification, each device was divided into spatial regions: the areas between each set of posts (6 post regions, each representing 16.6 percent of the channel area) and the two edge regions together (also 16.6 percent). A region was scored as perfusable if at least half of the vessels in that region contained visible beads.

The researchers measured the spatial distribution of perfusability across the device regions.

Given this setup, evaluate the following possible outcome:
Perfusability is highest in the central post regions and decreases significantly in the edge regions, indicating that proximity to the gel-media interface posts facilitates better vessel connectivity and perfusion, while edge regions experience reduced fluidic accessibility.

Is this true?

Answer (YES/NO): NO